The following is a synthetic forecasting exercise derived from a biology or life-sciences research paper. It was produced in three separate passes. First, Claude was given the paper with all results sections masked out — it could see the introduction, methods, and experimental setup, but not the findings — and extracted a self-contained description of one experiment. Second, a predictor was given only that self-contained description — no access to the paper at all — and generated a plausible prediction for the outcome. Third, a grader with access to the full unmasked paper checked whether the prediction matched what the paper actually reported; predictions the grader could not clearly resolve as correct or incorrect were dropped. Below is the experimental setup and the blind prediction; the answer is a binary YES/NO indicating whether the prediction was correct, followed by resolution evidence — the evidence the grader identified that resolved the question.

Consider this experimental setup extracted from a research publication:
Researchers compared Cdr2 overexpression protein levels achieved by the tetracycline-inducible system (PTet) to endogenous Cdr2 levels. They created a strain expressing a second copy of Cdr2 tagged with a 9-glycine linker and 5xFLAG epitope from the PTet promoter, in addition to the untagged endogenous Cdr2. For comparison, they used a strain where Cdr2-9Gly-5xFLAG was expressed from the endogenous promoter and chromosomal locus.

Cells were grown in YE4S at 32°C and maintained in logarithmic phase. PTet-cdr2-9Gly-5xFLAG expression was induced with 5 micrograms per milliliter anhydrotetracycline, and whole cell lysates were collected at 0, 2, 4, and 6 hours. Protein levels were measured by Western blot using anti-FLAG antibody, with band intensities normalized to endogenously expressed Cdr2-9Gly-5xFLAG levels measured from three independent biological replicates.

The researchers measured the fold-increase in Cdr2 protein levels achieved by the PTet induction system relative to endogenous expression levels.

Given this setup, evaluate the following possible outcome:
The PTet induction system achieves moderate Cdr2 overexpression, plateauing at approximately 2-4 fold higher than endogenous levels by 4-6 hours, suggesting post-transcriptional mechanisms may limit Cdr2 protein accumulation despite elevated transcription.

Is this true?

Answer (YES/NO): NO